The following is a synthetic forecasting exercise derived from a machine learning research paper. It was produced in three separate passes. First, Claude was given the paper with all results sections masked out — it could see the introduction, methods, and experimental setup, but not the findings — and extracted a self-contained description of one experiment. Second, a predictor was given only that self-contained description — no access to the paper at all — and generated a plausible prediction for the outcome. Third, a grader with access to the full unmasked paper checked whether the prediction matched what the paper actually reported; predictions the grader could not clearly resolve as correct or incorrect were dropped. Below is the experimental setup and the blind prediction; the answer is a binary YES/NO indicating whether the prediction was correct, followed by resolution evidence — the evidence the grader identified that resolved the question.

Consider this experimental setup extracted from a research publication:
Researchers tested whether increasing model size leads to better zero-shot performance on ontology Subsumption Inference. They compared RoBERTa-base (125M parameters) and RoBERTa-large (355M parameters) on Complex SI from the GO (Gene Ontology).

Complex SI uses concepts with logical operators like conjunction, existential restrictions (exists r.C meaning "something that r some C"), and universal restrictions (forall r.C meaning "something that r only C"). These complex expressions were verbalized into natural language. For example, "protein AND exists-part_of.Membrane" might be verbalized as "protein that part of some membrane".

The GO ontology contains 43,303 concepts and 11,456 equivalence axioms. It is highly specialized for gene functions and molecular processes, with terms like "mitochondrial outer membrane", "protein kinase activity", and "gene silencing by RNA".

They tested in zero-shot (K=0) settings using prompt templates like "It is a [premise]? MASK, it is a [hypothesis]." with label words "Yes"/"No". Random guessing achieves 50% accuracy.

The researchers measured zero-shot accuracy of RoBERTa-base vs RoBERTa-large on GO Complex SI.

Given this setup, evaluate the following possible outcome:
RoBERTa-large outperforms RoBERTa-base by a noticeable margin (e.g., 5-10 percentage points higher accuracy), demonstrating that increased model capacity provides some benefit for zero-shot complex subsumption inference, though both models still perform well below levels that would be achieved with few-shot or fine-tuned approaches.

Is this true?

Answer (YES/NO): NO